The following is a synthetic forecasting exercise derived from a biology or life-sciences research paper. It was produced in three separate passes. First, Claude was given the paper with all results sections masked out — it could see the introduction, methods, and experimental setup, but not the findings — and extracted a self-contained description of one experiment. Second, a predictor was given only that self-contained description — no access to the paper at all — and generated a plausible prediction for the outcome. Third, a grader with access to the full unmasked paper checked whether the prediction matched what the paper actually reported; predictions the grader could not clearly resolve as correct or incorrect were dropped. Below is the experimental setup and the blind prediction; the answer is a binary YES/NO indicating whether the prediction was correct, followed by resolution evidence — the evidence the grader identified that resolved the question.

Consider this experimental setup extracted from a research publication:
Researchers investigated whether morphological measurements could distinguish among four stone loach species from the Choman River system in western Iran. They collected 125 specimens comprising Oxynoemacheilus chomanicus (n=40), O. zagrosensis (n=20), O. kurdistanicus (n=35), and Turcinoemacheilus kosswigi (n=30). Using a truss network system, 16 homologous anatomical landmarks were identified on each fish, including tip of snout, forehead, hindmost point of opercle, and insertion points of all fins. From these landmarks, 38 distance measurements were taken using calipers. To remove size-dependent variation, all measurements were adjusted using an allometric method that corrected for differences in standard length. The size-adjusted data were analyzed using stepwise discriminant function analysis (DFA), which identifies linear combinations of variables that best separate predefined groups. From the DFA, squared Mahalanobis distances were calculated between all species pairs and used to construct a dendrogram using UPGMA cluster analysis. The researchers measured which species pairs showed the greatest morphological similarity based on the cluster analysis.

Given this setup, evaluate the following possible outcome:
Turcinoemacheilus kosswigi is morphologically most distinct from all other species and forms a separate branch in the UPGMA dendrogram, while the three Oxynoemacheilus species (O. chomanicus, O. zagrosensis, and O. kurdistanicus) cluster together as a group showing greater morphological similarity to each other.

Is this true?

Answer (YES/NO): YES